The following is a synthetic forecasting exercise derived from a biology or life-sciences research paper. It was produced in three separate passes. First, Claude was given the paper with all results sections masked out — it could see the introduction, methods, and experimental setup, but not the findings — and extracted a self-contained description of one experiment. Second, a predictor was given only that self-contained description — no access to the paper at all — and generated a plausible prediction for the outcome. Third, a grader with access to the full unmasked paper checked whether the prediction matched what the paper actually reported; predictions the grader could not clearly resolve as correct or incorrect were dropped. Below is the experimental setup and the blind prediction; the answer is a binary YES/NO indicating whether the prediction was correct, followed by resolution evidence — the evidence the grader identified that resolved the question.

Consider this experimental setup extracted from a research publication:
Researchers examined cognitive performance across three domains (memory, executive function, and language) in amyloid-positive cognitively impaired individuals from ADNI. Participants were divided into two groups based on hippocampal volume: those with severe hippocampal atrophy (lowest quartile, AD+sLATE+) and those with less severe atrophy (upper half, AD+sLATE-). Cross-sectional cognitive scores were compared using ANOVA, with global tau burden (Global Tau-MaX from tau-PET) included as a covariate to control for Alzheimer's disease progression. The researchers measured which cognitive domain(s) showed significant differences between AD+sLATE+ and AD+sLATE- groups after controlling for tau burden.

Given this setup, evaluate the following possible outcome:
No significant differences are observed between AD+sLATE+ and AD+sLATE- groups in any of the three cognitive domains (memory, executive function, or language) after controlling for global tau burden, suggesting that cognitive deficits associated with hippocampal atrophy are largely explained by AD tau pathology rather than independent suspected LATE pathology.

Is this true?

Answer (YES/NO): NO